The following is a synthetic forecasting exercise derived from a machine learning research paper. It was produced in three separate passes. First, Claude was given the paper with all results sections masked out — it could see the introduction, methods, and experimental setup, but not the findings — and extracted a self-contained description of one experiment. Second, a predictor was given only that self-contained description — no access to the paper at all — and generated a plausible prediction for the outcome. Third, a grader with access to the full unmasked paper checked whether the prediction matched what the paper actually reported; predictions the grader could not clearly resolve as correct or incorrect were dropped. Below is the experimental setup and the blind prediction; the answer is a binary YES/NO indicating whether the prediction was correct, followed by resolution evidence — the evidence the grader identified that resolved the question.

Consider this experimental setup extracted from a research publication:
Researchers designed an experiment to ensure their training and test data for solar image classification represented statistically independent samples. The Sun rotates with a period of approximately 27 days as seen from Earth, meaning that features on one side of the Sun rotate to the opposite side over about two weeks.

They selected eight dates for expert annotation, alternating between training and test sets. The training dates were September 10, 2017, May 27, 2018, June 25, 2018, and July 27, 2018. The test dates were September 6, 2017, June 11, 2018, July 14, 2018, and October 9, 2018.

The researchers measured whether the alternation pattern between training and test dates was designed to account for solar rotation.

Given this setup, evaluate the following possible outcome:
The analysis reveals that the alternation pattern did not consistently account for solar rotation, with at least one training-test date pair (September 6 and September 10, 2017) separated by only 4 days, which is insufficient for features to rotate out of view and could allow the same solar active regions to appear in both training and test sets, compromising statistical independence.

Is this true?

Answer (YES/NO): YES